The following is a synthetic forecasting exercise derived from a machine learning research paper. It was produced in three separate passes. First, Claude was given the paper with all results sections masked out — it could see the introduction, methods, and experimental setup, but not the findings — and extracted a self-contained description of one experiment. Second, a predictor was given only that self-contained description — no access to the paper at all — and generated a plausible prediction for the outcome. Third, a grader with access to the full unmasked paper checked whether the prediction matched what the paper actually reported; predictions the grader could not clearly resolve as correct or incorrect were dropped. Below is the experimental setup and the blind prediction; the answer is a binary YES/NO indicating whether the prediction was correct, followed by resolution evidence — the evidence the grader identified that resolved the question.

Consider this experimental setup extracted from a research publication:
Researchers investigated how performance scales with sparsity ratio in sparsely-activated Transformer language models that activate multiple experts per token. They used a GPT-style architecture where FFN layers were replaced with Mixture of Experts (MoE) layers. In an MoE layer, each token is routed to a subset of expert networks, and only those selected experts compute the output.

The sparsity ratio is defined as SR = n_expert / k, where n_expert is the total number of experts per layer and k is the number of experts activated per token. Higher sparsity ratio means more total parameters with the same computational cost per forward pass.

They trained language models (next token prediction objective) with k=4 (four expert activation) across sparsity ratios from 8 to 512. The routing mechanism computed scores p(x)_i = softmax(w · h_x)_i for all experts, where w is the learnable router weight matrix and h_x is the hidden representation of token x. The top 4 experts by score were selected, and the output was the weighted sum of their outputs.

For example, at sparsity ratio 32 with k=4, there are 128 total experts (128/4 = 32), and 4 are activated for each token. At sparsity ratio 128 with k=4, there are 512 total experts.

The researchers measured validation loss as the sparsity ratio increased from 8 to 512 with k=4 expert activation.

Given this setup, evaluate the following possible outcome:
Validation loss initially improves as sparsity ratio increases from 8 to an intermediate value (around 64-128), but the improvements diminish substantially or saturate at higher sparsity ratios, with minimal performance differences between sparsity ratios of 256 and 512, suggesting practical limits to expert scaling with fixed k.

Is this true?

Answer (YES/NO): YES